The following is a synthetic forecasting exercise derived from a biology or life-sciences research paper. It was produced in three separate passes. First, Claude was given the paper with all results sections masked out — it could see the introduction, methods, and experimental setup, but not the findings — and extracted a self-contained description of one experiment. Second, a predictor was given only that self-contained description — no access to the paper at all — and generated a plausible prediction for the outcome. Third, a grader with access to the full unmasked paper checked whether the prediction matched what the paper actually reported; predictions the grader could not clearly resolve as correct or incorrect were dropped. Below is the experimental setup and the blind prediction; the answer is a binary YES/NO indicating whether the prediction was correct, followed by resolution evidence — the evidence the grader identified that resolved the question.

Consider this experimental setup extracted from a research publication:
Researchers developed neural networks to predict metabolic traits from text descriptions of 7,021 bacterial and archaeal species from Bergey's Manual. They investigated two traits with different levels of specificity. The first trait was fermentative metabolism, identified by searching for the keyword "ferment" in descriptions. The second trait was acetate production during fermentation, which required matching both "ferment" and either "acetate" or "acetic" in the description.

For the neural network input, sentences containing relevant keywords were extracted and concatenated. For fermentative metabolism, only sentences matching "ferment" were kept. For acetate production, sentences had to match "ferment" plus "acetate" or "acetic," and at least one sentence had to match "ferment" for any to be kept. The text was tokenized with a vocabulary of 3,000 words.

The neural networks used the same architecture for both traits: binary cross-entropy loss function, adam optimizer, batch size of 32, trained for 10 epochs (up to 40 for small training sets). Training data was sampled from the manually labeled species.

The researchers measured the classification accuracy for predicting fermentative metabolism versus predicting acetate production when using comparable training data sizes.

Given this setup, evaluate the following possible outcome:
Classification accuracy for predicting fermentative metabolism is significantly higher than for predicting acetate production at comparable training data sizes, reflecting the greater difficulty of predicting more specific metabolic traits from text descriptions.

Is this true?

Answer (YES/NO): NO